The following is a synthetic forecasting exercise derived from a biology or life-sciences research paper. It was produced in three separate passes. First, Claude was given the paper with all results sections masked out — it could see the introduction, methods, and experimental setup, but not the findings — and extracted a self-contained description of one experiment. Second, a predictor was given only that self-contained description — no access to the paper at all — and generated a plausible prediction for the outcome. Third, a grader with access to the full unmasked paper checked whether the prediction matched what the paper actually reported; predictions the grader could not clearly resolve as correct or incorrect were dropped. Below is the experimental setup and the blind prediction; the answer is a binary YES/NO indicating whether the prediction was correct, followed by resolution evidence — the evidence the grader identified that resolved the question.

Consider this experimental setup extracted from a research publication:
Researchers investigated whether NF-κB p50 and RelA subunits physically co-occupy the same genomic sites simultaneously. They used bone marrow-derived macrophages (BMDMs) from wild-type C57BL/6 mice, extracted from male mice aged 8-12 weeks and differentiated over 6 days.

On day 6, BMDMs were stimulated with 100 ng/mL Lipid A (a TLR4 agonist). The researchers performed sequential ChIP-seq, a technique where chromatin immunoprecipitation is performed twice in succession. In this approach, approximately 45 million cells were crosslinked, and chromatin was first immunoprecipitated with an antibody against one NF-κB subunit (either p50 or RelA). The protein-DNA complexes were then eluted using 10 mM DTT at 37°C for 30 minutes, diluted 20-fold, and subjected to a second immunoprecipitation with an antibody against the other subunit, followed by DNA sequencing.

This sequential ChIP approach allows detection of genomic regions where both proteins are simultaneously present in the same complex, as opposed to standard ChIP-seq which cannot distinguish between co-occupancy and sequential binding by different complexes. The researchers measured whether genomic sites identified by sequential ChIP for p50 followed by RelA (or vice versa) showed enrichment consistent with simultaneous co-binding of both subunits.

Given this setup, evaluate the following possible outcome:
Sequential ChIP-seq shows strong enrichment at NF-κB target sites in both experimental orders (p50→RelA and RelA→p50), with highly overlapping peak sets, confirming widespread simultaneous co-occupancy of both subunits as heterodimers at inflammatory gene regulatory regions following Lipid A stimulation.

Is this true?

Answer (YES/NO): NO